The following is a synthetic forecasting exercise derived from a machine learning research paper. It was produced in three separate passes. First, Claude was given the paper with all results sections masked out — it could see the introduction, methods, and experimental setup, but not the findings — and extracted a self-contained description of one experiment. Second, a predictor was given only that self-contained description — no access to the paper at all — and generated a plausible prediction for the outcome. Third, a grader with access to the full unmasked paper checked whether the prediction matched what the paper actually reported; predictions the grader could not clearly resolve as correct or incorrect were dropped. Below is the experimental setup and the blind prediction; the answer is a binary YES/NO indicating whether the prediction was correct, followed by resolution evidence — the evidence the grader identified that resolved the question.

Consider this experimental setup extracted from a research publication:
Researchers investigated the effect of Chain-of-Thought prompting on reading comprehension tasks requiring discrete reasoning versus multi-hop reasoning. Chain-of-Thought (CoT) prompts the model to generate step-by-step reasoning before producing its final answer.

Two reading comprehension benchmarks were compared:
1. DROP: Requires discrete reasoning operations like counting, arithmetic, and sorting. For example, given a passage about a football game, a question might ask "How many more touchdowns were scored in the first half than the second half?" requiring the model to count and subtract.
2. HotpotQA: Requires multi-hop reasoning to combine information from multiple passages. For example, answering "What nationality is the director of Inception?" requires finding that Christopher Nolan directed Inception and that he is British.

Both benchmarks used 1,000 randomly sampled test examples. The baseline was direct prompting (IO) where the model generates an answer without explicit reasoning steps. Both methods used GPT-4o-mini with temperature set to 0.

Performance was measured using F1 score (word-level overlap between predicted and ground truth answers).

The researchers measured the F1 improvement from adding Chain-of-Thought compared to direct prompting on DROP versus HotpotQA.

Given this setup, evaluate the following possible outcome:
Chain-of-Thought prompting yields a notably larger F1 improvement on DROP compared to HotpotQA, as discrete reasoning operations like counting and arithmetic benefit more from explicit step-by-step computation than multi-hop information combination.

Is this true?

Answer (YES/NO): YES